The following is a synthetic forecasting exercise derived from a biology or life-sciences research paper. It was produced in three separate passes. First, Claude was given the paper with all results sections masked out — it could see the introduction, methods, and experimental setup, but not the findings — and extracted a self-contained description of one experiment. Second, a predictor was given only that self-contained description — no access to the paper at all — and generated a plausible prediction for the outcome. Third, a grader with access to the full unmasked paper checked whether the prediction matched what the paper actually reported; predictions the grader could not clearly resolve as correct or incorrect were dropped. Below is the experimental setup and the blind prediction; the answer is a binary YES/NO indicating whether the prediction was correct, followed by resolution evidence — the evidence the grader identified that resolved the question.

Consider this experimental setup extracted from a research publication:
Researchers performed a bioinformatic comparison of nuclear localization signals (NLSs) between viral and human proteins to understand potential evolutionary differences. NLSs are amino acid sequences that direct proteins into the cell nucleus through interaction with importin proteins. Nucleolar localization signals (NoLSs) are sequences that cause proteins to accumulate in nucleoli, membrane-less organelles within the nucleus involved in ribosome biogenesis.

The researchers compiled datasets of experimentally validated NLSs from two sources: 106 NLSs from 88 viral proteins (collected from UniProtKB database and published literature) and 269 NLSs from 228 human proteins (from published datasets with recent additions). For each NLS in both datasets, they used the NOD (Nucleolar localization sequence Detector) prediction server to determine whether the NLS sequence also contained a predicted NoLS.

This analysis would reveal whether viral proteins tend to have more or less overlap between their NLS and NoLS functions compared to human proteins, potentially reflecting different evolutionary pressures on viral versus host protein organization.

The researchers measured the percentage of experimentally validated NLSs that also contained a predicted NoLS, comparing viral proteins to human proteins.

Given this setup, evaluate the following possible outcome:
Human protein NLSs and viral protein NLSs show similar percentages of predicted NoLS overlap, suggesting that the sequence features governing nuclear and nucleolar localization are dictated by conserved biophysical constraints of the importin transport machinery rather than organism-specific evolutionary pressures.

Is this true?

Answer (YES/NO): NO